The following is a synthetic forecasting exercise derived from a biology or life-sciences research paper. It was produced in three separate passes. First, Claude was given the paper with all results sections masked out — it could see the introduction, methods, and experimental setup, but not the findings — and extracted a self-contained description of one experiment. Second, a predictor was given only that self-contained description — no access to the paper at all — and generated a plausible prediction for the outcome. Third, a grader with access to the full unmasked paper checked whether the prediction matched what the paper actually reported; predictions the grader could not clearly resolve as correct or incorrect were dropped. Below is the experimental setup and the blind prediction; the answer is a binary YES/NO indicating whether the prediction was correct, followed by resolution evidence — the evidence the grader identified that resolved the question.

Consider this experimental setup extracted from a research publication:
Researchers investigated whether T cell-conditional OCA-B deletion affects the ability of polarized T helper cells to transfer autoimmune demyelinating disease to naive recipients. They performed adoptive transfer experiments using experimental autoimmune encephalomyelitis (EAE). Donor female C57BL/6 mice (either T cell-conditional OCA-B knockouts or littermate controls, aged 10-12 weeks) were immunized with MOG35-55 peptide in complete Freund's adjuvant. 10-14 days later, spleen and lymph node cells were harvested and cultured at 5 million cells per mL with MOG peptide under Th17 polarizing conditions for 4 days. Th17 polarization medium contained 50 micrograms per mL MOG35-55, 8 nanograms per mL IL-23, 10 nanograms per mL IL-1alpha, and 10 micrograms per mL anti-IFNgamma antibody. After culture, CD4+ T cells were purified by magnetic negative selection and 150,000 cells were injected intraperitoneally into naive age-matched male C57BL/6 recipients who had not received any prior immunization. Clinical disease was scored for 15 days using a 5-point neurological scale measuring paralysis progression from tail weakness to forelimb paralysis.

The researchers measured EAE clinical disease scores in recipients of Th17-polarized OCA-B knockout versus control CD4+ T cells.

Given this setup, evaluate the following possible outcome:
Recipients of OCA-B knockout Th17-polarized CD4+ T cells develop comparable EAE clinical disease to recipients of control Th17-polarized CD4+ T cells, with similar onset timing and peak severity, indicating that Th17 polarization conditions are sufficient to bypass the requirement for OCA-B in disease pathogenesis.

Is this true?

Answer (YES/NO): NO